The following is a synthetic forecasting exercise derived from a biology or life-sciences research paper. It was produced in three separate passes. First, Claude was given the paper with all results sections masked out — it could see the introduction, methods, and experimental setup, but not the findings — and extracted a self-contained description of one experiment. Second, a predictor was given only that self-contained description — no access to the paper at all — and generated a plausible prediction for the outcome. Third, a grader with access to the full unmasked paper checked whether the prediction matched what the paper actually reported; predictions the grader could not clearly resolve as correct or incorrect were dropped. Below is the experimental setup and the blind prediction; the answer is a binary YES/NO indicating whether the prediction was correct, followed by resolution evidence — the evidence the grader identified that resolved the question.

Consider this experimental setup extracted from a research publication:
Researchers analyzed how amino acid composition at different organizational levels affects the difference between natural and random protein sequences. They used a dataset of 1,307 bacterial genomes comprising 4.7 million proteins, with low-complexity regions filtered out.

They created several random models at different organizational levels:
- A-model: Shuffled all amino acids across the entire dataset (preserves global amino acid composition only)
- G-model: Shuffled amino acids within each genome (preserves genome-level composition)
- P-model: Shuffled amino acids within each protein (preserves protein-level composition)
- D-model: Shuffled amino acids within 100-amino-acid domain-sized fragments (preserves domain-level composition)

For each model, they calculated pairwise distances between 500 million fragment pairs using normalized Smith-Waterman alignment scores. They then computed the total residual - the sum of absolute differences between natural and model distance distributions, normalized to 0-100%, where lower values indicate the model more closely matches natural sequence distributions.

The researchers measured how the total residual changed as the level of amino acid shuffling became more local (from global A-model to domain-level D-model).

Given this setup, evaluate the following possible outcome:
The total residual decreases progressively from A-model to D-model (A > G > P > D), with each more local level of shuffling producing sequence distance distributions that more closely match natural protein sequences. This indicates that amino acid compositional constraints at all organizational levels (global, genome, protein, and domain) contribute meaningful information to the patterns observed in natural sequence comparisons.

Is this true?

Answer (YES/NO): NO